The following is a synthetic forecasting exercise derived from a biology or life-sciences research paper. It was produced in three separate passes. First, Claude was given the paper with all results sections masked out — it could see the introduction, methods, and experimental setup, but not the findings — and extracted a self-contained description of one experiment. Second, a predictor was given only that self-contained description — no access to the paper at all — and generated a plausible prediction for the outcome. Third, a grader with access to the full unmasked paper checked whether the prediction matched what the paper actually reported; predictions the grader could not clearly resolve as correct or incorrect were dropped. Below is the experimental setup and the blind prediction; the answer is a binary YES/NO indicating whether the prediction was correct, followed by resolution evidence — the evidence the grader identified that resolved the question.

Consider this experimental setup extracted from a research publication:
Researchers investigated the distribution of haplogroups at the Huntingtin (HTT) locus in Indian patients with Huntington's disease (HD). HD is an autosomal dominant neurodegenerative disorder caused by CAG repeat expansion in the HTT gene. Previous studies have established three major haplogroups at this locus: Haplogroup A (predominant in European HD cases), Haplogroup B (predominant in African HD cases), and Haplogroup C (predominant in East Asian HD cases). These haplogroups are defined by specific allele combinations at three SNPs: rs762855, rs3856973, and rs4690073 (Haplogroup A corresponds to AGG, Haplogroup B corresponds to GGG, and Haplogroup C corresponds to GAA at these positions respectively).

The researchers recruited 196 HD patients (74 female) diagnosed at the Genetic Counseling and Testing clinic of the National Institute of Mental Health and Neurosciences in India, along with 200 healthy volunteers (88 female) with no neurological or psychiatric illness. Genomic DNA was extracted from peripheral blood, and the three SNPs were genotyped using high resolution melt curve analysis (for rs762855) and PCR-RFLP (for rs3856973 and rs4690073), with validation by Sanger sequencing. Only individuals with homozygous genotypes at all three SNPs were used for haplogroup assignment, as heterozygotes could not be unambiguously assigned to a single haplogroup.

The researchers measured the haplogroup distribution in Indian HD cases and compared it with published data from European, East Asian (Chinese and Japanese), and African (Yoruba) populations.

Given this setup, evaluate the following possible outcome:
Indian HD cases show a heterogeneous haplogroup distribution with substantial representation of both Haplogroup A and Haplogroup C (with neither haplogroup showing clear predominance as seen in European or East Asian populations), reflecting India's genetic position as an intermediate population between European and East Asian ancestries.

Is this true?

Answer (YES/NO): NO